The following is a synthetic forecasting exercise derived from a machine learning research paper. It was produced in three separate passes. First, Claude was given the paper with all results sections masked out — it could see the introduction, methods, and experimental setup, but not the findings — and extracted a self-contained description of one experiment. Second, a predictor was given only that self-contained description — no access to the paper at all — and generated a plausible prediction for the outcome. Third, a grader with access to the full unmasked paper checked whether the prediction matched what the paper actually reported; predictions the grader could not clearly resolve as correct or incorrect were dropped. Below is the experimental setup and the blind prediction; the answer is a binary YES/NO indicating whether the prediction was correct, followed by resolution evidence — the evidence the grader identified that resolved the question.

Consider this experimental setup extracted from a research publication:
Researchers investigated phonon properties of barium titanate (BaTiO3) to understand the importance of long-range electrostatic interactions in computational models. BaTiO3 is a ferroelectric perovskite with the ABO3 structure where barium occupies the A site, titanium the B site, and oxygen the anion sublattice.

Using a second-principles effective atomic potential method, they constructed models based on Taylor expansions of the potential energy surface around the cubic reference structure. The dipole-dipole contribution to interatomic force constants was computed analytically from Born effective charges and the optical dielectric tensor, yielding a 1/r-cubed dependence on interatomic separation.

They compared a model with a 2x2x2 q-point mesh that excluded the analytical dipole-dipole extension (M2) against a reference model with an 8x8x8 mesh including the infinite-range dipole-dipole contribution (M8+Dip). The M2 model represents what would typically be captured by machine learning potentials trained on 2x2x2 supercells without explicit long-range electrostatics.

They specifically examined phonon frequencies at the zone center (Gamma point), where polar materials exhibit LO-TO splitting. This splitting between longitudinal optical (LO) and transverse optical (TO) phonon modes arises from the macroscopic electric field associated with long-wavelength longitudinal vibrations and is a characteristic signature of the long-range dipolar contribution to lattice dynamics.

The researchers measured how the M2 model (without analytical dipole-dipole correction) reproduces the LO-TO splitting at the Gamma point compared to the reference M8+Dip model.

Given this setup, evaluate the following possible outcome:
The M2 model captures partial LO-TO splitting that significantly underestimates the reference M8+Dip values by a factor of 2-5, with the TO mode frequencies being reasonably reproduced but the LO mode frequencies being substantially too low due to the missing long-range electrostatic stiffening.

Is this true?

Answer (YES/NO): NO